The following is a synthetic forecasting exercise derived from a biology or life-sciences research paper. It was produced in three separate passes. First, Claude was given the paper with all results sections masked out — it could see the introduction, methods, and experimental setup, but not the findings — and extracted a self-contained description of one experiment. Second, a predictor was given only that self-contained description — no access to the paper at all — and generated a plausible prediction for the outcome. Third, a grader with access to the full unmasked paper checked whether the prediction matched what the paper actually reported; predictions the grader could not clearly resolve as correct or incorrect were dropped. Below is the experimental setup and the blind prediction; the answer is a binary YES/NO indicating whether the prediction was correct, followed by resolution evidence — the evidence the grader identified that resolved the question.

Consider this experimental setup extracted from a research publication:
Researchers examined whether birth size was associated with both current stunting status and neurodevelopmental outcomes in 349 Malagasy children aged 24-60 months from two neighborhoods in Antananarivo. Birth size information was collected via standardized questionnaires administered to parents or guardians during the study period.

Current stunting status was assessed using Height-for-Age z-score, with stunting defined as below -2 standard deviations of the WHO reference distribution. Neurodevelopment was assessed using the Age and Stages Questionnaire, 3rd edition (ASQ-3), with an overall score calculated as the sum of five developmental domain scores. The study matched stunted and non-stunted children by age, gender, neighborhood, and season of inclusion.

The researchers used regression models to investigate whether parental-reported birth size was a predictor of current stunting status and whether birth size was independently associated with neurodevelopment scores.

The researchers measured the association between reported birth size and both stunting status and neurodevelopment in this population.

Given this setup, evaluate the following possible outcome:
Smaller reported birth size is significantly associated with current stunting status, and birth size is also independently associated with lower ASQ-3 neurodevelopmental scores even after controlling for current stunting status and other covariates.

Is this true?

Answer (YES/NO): NO